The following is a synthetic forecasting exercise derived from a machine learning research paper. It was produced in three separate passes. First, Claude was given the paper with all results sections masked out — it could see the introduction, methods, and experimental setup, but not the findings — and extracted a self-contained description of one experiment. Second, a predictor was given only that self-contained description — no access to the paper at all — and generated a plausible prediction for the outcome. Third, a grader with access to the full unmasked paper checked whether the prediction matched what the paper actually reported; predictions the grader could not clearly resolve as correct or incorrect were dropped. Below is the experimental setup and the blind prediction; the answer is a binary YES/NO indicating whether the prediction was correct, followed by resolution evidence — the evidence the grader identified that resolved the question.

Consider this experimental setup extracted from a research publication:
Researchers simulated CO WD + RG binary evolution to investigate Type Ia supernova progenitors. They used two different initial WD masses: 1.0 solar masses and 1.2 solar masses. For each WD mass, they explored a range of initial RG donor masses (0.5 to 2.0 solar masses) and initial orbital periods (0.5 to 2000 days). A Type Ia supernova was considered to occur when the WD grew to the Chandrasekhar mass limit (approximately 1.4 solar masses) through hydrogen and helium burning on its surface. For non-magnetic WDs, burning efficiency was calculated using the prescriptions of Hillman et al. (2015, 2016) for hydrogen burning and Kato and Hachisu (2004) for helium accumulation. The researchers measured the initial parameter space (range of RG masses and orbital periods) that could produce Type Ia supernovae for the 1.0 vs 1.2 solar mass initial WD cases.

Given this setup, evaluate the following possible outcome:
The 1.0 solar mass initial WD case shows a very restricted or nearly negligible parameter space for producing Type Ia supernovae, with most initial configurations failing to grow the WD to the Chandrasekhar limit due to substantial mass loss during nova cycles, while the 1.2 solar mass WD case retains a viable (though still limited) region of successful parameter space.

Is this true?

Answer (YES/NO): NO